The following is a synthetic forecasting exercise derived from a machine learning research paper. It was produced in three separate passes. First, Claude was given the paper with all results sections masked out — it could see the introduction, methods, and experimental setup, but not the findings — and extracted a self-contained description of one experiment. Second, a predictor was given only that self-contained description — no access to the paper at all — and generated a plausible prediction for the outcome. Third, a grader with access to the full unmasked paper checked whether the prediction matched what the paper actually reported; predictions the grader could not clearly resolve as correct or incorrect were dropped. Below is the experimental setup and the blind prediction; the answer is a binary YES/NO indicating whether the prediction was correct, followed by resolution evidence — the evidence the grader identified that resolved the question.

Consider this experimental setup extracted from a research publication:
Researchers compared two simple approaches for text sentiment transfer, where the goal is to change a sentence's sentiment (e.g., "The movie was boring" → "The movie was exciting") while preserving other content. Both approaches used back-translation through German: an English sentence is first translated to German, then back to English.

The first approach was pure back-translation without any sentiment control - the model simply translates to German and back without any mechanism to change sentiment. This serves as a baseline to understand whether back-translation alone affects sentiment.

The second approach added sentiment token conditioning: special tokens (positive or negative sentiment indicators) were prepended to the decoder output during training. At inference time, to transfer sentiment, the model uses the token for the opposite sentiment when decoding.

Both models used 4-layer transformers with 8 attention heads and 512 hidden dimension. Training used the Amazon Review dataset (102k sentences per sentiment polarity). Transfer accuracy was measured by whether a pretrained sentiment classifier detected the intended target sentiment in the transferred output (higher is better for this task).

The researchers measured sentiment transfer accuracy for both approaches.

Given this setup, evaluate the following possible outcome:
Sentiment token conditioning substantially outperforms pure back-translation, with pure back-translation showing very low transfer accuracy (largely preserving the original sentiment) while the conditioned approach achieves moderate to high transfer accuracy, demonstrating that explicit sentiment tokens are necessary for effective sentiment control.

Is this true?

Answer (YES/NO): NO